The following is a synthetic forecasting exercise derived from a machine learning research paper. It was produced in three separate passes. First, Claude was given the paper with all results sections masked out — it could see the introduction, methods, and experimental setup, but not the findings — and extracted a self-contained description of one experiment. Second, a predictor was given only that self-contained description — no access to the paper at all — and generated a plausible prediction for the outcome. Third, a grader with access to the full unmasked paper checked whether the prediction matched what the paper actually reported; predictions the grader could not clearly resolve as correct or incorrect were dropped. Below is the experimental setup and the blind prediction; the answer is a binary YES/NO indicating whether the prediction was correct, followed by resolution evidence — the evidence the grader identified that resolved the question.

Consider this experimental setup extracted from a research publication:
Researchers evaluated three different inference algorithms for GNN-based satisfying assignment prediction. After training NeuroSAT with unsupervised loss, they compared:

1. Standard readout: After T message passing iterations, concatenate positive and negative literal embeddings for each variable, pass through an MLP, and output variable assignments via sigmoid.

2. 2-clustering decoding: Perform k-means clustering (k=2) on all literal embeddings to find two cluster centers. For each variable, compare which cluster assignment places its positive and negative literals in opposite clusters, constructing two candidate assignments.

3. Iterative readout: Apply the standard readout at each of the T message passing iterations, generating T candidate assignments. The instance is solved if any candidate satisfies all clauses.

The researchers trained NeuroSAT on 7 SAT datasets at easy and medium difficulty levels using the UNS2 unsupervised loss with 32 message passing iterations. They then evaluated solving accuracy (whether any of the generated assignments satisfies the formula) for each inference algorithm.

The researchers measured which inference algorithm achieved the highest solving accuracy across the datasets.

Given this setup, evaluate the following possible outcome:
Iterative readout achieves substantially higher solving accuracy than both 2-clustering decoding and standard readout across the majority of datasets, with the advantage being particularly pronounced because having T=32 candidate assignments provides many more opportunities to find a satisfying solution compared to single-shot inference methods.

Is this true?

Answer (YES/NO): NO